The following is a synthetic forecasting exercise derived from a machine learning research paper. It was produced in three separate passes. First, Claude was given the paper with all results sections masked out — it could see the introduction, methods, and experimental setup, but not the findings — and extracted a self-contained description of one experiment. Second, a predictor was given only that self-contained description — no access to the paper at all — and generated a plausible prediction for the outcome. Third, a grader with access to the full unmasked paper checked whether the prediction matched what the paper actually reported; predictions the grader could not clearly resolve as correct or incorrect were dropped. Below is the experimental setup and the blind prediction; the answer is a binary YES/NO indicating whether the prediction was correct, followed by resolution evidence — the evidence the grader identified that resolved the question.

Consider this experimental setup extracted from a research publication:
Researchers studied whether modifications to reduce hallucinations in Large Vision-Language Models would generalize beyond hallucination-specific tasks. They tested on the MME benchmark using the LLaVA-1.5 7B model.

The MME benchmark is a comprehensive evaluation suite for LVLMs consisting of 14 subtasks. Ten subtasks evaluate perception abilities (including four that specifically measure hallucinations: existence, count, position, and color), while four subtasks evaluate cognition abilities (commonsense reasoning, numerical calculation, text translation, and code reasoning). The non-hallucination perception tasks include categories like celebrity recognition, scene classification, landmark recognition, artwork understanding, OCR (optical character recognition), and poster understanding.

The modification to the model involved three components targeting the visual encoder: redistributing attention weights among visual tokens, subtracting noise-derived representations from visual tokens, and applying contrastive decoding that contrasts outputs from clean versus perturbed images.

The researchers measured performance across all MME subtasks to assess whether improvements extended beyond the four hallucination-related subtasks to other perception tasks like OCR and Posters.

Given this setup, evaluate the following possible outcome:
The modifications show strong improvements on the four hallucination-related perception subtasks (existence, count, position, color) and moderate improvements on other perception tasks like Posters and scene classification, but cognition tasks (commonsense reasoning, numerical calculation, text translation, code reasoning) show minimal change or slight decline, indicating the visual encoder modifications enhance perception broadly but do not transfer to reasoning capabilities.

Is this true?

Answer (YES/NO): NO